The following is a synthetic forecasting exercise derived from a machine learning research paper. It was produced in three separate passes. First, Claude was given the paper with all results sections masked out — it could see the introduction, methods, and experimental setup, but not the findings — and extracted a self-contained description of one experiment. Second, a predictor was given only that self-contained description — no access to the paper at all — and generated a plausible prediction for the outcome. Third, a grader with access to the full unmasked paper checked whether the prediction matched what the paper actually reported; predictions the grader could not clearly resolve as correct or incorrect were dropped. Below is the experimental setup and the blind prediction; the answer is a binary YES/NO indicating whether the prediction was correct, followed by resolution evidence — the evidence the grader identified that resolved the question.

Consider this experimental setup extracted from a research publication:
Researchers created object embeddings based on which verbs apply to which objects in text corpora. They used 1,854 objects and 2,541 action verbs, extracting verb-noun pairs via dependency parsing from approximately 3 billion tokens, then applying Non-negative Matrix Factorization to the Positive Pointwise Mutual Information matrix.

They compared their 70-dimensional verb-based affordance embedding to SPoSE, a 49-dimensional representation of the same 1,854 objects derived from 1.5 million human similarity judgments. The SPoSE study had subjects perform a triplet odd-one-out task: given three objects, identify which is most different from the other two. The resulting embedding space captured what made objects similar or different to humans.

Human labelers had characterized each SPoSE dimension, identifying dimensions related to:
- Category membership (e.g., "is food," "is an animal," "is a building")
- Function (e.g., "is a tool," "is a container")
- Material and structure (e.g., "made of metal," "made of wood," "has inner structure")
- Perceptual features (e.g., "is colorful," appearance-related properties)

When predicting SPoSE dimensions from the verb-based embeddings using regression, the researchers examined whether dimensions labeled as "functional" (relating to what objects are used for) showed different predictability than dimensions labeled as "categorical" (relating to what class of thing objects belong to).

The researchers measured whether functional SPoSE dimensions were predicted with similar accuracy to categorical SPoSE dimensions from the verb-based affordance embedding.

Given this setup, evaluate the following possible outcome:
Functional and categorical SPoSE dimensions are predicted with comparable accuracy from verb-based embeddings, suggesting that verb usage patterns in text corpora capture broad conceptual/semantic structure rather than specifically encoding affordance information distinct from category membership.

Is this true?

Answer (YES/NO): NO